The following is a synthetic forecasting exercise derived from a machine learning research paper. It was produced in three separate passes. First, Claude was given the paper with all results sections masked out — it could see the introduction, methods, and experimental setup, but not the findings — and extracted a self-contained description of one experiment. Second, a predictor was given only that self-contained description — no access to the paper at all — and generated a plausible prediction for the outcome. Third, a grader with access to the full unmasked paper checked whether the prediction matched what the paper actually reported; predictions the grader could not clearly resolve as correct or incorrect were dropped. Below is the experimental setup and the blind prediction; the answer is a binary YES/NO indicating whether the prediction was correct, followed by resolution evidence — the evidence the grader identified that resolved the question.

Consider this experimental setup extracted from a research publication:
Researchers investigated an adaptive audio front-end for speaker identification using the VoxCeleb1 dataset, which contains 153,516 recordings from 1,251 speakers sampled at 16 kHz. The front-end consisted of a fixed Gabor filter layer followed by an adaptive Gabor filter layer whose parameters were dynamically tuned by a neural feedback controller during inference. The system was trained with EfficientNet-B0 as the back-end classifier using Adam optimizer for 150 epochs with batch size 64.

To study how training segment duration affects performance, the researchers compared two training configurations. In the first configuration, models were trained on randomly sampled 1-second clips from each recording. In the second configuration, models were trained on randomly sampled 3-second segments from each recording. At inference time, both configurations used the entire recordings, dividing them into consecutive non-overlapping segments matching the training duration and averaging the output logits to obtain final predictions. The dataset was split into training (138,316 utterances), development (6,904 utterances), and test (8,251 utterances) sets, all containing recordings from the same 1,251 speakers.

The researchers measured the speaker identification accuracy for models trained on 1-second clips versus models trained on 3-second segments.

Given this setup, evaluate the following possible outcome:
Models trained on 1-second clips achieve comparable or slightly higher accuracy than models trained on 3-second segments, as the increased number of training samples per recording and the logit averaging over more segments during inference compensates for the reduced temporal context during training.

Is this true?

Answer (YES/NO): NO